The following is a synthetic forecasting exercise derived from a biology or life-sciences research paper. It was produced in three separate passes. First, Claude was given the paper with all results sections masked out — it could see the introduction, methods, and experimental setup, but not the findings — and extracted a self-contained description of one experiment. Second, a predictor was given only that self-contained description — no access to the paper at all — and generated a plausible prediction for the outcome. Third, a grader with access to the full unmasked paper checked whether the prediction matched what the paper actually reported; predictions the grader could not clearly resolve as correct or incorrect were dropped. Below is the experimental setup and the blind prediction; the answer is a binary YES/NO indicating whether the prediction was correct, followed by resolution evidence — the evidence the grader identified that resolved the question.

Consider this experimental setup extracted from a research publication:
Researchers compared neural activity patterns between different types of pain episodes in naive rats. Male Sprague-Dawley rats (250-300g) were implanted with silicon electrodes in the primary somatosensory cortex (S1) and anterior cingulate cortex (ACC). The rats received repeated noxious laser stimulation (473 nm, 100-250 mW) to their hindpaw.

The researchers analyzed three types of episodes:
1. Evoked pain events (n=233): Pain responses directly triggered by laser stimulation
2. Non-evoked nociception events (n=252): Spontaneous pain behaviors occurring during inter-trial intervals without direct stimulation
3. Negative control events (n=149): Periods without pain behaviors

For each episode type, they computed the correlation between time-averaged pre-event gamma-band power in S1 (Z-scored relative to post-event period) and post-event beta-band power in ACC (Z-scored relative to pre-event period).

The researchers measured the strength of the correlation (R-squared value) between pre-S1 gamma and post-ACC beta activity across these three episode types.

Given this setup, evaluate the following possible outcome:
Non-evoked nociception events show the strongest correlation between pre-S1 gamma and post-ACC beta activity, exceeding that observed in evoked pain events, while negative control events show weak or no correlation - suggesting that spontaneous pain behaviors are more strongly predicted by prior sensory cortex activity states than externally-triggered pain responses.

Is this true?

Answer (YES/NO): YES